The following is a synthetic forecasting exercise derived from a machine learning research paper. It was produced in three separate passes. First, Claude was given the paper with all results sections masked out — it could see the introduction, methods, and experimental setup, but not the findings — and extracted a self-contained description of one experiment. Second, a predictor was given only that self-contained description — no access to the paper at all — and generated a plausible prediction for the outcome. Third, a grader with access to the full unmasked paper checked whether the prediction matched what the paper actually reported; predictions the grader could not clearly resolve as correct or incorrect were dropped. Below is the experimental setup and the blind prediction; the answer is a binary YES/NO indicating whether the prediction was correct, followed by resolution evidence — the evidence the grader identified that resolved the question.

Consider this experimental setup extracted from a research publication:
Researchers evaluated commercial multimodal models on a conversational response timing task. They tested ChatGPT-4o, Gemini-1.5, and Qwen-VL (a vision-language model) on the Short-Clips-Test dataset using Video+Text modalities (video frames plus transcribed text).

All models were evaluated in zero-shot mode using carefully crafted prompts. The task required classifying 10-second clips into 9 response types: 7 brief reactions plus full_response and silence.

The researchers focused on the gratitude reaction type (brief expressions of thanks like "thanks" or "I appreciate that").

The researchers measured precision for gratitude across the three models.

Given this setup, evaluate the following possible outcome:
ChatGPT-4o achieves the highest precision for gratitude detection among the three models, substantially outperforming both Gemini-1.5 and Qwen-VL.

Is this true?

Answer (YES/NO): NO